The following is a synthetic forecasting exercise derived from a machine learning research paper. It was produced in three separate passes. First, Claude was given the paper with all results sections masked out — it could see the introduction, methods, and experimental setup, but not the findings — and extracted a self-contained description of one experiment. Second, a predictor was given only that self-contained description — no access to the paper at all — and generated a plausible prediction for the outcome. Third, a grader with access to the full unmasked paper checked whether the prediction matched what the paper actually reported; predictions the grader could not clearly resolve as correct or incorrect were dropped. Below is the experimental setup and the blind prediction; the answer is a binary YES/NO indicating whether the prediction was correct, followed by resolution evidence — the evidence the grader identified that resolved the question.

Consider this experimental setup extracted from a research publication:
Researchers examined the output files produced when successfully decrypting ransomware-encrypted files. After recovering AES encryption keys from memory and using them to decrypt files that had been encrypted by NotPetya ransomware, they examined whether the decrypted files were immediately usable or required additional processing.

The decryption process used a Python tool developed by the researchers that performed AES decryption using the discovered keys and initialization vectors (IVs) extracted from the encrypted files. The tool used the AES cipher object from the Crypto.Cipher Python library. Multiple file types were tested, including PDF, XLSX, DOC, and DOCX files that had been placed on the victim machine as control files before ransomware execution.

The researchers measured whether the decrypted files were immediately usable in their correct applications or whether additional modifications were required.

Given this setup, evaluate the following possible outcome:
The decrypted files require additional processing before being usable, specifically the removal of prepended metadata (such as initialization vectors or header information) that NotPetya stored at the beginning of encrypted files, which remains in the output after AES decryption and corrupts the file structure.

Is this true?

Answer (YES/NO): NO